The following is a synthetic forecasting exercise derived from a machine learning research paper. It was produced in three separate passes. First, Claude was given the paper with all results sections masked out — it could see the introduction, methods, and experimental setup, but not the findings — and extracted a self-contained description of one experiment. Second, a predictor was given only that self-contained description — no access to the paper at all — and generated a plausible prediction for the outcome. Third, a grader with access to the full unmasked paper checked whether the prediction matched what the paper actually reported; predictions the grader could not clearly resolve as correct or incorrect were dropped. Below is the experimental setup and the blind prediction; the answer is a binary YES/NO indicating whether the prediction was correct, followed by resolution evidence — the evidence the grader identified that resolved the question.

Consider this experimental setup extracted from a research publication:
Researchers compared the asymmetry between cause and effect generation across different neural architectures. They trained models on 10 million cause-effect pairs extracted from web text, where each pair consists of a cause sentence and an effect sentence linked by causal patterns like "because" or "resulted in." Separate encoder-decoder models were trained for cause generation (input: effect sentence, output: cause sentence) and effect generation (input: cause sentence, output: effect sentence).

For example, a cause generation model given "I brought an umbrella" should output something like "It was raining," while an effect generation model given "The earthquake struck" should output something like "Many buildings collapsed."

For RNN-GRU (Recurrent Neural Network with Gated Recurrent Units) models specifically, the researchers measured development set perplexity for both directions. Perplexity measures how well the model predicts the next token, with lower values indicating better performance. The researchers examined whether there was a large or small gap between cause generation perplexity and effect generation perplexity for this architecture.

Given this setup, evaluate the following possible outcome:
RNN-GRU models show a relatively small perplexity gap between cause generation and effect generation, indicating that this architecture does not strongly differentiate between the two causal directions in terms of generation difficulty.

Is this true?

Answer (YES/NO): NO